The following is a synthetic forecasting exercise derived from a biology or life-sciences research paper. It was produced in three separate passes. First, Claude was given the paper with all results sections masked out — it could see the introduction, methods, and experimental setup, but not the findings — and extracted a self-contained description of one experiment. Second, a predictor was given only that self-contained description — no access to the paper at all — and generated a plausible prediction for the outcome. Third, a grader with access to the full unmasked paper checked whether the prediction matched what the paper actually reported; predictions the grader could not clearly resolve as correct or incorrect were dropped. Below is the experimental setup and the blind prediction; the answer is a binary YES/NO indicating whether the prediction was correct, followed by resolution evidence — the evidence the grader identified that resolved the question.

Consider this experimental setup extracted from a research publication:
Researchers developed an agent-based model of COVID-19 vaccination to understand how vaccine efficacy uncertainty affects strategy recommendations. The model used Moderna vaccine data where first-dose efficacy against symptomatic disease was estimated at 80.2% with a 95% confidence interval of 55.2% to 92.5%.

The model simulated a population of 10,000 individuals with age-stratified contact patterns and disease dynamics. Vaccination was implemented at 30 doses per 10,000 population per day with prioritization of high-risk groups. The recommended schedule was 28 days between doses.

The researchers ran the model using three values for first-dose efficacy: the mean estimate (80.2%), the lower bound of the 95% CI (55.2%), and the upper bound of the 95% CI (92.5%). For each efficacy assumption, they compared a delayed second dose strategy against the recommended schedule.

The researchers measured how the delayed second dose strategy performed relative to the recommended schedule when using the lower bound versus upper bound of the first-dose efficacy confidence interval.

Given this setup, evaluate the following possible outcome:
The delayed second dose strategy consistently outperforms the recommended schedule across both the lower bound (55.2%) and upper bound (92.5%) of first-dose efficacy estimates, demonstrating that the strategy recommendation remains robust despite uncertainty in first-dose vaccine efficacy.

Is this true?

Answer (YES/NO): NO